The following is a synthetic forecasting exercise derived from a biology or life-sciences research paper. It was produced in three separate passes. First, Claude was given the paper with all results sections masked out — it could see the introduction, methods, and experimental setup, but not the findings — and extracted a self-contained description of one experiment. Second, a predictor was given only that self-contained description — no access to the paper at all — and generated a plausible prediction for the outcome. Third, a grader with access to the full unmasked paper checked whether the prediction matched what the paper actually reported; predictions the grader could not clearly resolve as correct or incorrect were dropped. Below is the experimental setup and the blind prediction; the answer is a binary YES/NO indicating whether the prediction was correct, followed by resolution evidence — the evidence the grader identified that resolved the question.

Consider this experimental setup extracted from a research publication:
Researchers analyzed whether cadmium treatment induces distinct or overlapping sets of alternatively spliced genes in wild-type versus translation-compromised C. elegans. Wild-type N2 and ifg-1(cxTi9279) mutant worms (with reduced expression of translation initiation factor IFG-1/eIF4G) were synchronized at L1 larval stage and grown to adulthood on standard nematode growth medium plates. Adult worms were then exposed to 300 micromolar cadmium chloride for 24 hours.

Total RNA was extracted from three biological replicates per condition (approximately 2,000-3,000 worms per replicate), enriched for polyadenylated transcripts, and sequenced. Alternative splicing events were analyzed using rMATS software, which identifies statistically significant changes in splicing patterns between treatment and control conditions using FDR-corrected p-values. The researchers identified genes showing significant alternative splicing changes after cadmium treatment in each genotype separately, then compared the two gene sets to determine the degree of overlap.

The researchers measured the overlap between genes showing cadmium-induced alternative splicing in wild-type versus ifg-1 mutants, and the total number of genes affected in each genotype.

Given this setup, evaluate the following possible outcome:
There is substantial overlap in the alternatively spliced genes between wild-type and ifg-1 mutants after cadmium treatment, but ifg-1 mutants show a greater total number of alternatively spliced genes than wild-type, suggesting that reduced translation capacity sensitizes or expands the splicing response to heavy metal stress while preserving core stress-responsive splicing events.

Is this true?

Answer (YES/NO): NO